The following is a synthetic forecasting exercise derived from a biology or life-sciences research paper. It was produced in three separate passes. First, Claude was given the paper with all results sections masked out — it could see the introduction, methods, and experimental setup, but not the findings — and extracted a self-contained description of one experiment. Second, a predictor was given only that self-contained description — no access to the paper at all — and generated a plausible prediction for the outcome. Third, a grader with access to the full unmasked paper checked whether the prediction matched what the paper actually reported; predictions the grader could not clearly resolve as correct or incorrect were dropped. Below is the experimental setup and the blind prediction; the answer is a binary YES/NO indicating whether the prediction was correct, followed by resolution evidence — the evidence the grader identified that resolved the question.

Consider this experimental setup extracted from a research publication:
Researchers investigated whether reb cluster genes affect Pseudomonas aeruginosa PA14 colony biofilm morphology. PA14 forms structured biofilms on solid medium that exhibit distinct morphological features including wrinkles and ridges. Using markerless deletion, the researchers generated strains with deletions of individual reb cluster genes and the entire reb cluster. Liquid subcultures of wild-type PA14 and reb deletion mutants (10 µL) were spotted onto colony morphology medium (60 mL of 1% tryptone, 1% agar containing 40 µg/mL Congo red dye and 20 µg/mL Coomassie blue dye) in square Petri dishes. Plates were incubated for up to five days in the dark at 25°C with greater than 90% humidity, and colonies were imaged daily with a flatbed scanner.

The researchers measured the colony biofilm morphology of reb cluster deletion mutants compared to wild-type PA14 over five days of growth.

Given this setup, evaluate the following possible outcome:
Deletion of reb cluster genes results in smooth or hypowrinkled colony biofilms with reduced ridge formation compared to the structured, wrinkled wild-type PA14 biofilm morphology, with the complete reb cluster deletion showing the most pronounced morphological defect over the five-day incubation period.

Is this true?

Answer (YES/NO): NO